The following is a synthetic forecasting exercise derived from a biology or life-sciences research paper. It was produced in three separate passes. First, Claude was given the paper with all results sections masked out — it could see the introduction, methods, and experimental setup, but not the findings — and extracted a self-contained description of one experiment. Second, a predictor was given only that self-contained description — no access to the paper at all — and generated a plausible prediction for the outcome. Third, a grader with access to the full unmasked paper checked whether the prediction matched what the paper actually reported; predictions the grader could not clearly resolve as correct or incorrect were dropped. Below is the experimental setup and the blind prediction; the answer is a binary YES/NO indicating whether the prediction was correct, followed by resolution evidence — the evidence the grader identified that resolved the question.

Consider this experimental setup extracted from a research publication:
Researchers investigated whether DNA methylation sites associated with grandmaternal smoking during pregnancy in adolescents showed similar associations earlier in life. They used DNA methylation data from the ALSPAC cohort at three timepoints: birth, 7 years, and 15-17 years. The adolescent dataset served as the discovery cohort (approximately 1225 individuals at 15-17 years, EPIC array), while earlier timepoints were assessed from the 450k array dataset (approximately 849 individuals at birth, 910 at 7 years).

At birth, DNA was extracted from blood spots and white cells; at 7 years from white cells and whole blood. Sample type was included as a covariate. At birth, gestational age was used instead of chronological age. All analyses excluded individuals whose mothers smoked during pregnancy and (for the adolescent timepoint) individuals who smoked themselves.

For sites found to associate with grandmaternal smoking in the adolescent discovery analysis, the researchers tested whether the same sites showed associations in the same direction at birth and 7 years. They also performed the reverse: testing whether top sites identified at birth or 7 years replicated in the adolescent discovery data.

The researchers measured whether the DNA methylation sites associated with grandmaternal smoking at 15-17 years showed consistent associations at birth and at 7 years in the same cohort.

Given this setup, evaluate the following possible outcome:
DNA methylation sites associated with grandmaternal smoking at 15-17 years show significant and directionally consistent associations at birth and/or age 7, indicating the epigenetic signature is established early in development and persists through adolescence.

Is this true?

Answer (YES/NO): NO